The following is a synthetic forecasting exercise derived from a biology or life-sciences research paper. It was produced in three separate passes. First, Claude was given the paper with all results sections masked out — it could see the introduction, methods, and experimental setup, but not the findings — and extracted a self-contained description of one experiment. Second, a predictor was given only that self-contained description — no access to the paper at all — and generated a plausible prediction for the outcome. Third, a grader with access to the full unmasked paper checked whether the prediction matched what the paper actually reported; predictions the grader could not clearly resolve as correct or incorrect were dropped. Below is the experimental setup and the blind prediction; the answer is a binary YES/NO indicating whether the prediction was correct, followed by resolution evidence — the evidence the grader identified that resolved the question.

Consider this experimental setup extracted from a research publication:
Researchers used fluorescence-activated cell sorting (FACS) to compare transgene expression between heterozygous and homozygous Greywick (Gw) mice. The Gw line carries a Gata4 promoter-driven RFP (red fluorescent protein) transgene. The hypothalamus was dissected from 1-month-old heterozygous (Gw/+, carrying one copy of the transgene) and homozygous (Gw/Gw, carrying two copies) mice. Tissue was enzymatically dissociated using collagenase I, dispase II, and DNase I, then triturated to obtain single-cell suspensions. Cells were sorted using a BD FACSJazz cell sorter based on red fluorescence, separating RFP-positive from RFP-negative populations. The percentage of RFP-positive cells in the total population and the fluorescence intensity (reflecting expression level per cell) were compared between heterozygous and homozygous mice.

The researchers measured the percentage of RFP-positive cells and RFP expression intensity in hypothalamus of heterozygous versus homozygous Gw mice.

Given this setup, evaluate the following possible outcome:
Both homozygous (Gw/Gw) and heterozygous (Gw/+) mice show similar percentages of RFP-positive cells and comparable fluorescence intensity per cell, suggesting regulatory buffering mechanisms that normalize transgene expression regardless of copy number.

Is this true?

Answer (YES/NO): NO